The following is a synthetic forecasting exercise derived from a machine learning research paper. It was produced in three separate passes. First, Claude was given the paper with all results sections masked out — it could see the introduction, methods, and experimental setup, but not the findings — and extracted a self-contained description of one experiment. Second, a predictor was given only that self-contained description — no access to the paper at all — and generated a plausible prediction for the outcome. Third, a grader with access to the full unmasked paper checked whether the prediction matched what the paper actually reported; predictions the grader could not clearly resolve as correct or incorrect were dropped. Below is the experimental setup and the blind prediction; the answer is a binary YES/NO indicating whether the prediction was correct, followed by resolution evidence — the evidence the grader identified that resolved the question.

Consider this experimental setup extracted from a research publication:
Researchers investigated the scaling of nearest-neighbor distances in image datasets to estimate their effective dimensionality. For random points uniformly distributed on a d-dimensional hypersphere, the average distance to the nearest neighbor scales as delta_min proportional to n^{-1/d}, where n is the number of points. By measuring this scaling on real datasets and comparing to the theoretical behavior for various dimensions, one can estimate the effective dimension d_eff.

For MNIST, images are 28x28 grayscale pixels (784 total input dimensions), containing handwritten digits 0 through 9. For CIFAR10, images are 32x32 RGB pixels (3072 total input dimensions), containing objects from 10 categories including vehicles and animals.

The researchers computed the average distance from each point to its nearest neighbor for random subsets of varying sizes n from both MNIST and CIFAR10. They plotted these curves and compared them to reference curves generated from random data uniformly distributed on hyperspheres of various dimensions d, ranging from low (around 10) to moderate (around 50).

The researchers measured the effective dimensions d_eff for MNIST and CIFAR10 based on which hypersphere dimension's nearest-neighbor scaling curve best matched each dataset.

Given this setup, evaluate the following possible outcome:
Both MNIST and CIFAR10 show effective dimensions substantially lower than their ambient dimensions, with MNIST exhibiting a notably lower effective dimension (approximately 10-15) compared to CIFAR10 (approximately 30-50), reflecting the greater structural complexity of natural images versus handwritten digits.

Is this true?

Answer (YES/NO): YES